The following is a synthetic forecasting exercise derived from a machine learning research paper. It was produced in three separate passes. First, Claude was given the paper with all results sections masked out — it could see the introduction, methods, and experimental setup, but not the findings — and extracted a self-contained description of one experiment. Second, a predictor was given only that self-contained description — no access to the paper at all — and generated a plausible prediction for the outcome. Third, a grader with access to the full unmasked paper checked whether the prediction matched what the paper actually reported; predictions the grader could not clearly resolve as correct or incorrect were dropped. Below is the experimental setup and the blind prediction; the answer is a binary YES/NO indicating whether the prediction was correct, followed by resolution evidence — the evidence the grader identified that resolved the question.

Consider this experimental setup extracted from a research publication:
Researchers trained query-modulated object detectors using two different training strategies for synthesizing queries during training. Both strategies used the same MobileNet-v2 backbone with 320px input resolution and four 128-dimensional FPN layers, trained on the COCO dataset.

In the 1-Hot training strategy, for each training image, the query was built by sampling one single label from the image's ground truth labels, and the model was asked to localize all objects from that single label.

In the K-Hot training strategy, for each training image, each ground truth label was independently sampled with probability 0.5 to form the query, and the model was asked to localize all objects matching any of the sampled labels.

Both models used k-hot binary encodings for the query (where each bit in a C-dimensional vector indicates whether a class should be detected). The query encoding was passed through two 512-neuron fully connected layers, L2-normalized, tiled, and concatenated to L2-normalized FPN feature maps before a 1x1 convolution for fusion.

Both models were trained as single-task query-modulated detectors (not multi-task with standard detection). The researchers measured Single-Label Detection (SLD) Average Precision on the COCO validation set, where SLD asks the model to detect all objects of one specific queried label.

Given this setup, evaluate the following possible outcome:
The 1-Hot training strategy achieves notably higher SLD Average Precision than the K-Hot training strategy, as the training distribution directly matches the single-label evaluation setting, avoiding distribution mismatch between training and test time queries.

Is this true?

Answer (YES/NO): NO